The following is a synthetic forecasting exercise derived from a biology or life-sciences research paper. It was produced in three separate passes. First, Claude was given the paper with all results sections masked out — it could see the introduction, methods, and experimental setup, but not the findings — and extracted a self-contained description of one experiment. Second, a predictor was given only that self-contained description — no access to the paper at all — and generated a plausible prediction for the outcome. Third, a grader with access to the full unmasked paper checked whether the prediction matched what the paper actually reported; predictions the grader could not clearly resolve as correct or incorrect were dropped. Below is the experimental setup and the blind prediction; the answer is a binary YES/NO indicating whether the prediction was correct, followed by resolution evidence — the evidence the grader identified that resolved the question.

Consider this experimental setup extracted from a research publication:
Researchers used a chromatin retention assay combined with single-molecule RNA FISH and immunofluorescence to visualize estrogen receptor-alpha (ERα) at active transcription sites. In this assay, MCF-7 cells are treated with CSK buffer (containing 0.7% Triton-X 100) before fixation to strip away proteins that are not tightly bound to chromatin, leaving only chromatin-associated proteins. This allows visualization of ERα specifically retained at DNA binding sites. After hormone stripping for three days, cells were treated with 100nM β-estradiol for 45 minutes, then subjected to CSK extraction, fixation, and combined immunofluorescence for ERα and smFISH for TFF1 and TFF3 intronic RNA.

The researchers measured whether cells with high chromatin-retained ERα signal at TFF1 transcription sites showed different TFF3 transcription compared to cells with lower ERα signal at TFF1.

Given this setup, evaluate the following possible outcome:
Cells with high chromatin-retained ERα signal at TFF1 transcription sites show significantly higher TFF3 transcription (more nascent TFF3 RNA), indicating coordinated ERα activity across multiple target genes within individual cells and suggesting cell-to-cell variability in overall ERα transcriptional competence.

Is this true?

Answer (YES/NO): NO